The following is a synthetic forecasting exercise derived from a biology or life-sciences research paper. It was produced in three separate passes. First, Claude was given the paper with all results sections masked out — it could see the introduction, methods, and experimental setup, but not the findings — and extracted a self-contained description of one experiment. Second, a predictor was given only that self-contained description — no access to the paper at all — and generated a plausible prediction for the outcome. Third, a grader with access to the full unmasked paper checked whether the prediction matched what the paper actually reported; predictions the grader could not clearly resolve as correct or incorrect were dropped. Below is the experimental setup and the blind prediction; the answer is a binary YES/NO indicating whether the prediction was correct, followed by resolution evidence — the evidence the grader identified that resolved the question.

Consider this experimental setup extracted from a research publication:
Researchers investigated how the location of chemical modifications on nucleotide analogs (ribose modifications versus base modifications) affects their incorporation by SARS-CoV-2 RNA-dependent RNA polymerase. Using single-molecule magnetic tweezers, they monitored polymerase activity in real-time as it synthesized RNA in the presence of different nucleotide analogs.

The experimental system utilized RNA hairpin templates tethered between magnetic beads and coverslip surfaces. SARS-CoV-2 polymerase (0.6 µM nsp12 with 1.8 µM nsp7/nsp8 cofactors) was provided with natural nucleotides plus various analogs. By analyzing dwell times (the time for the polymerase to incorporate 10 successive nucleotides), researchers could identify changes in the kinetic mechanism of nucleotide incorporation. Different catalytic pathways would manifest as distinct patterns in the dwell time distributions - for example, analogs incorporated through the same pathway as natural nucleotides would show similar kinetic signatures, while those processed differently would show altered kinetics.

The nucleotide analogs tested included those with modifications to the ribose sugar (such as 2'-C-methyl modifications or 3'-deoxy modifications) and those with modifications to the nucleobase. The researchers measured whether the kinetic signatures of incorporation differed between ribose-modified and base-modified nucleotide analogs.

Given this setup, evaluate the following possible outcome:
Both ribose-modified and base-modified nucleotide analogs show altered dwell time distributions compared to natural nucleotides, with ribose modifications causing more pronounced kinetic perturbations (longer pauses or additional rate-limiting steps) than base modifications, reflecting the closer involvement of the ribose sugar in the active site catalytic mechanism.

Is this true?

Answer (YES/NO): NO